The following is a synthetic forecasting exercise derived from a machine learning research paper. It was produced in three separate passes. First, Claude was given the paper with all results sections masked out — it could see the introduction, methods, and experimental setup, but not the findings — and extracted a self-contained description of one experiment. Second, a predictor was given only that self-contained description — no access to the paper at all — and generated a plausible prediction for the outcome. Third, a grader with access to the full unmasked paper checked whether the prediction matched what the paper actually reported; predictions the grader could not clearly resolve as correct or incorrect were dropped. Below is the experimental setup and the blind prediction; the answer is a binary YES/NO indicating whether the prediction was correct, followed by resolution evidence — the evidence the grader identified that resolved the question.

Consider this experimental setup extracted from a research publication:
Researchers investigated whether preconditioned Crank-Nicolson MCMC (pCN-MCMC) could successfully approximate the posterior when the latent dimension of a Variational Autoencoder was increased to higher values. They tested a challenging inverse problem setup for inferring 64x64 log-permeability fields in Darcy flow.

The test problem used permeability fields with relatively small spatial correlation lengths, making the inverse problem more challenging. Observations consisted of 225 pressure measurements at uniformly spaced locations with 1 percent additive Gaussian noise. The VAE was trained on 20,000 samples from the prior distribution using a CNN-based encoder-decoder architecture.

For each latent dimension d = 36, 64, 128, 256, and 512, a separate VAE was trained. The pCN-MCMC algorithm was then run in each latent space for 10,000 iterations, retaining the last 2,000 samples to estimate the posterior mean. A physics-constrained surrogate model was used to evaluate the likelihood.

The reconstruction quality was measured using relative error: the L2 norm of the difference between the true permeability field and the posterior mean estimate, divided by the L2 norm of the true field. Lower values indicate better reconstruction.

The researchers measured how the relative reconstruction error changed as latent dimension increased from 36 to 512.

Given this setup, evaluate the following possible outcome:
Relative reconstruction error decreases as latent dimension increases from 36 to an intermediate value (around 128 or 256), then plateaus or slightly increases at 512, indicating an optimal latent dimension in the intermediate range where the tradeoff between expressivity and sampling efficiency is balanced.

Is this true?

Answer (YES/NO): NO